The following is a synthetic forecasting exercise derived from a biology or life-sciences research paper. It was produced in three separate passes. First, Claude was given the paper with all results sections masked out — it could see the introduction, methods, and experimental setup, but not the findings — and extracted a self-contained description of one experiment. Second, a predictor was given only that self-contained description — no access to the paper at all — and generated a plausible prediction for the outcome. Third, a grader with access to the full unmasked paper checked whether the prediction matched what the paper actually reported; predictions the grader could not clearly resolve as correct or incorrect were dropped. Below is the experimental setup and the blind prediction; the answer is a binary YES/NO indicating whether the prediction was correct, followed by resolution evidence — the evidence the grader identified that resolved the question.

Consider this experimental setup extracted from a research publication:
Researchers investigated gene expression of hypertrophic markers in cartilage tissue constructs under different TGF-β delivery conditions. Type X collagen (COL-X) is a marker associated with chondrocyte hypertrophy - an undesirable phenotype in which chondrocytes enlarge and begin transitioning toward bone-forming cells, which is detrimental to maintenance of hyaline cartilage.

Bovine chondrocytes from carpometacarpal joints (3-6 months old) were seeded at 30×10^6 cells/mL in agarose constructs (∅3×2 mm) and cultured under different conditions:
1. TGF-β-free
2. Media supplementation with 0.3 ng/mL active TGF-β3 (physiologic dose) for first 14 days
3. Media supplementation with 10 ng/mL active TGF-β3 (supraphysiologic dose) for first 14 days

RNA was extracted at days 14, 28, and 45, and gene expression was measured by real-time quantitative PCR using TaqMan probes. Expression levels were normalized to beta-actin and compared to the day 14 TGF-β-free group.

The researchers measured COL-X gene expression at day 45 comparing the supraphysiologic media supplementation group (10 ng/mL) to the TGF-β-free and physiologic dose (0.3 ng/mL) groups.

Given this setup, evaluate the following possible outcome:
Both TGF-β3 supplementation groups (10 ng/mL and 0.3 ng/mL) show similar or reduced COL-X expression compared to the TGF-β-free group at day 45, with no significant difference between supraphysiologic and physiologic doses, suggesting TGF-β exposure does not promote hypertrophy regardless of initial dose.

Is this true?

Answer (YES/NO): NO